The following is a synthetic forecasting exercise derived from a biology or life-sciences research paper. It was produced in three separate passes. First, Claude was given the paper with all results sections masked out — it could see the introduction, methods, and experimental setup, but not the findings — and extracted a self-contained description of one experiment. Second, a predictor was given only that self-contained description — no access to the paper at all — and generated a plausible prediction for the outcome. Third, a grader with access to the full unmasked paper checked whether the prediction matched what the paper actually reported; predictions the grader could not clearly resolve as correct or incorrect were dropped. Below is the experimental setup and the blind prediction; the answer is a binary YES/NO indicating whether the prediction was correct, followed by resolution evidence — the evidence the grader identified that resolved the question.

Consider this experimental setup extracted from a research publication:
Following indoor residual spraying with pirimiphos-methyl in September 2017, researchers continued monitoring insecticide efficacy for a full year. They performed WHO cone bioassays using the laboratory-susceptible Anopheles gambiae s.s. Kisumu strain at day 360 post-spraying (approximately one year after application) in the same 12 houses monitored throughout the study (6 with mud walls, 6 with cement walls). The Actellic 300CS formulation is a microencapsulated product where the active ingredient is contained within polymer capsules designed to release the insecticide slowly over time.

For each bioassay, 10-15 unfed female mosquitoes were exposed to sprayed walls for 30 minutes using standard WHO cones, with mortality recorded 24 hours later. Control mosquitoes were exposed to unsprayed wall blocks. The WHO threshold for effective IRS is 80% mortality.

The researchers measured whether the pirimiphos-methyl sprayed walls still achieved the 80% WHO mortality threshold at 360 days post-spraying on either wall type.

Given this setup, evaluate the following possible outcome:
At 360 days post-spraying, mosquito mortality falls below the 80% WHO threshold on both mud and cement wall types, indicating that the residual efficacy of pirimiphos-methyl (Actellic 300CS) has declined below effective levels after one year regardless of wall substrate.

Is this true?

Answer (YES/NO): YES